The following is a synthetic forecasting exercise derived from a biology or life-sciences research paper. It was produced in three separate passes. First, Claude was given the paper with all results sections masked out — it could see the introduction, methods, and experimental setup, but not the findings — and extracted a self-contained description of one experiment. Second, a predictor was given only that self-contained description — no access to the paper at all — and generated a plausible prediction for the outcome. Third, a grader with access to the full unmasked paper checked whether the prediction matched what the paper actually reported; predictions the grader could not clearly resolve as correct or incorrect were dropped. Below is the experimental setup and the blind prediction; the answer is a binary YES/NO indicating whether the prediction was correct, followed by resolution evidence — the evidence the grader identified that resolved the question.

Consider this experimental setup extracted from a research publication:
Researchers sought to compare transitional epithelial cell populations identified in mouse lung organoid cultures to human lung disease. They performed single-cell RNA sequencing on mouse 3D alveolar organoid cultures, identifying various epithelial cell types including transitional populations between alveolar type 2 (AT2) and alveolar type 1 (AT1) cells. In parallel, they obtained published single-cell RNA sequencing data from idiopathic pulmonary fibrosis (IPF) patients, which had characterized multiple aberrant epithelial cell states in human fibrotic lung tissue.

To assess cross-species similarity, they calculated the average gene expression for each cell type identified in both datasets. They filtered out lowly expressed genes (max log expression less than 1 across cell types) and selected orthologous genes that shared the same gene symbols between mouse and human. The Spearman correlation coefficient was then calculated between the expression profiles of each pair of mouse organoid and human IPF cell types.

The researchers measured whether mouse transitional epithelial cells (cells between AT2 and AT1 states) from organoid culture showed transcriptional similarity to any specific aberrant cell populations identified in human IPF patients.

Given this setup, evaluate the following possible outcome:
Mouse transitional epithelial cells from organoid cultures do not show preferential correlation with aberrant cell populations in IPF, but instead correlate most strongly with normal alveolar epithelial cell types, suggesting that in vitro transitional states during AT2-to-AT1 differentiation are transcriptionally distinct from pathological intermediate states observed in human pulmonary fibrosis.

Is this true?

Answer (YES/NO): NO